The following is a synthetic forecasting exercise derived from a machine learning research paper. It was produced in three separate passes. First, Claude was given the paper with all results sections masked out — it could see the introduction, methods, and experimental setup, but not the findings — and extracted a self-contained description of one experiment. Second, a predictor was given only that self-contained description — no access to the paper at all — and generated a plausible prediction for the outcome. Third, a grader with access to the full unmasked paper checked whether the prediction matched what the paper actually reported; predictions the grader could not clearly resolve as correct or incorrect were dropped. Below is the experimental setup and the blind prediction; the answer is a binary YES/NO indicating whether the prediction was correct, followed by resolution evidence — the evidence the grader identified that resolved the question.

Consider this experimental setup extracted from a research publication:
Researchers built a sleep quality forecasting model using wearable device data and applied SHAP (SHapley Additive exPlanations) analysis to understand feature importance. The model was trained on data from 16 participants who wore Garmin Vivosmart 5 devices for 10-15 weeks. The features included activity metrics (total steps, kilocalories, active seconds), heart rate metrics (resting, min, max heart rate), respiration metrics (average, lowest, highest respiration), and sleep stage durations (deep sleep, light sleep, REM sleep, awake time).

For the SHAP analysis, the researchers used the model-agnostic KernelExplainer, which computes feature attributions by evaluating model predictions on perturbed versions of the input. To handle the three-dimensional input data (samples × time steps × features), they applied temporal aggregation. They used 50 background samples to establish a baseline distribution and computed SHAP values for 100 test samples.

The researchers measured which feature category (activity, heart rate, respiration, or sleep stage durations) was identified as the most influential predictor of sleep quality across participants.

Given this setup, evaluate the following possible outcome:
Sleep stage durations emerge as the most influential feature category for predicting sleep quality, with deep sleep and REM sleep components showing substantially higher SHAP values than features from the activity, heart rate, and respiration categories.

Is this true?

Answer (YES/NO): NO